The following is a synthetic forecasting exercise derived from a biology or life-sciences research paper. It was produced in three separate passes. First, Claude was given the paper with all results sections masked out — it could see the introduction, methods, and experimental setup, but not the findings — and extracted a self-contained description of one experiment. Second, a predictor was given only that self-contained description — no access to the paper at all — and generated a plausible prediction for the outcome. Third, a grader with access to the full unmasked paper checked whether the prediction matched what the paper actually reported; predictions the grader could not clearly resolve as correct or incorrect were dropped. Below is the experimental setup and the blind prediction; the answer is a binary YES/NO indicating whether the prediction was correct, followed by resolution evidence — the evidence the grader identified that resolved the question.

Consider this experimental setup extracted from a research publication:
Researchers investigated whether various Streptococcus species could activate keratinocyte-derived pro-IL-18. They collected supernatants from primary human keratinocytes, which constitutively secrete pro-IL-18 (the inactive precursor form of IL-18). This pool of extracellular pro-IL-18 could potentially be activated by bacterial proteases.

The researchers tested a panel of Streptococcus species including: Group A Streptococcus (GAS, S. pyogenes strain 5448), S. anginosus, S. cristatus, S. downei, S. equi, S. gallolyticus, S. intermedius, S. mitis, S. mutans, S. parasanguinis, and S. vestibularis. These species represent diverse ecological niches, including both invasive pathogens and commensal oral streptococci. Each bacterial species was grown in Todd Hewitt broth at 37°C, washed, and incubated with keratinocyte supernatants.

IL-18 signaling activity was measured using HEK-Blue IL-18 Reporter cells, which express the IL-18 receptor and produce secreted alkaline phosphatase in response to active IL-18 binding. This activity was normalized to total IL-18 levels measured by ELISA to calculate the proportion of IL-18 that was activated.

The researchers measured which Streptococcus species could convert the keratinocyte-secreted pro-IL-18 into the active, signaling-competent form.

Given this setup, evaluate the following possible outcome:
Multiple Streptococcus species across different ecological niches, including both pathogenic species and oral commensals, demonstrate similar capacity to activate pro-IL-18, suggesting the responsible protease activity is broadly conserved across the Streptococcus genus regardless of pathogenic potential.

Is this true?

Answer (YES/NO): NO